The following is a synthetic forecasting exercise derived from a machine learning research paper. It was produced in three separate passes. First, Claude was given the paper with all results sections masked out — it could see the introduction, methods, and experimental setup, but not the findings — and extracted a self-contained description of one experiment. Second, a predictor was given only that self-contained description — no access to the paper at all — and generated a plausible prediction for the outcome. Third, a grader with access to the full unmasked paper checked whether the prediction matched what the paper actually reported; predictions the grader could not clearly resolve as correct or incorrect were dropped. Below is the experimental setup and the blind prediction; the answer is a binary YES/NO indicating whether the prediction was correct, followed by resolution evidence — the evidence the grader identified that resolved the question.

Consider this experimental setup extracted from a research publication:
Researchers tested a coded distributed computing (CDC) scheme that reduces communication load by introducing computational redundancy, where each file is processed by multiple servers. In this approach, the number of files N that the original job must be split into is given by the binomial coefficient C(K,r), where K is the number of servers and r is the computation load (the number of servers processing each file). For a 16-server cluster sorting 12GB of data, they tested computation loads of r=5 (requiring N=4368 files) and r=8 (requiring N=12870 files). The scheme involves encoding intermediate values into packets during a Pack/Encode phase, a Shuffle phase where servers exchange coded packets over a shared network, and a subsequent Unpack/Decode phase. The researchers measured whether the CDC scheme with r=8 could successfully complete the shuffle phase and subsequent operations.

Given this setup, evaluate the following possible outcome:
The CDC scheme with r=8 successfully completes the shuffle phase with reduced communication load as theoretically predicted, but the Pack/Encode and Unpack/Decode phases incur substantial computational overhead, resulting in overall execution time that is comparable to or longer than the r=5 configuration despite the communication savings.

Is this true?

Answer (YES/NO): NO